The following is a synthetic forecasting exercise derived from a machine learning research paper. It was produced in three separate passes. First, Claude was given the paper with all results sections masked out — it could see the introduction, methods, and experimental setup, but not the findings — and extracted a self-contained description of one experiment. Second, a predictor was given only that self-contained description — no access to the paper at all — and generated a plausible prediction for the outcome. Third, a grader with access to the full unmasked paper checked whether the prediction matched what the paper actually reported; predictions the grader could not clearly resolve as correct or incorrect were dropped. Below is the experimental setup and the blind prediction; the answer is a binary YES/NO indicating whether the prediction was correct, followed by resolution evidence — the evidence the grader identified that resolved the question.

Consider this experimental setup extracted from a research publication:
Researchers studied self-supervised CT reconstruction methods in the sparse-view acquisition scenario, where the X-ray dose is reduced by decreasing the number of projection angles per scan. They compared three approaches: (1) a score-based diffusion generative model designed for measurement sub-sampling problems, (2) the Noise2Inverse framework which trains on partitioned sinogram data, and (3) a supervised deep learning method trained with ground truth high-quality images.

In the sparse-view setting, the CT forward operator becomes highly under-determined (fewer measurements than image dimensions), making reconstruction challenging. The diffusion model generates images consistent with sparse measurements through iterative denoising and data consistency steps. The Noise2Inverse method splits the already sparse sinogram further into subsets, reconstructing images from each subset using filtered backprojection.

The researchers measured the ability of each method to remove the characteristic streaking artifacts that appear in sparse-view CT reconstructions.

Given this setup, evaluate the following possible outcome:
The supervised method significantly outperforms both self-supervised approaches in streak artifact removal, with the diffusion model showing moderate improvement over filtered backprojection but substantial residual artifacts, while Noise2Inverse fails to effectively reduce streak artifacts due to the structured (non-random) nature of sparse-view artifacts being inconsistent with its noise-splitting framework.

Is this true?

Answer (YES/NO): NO